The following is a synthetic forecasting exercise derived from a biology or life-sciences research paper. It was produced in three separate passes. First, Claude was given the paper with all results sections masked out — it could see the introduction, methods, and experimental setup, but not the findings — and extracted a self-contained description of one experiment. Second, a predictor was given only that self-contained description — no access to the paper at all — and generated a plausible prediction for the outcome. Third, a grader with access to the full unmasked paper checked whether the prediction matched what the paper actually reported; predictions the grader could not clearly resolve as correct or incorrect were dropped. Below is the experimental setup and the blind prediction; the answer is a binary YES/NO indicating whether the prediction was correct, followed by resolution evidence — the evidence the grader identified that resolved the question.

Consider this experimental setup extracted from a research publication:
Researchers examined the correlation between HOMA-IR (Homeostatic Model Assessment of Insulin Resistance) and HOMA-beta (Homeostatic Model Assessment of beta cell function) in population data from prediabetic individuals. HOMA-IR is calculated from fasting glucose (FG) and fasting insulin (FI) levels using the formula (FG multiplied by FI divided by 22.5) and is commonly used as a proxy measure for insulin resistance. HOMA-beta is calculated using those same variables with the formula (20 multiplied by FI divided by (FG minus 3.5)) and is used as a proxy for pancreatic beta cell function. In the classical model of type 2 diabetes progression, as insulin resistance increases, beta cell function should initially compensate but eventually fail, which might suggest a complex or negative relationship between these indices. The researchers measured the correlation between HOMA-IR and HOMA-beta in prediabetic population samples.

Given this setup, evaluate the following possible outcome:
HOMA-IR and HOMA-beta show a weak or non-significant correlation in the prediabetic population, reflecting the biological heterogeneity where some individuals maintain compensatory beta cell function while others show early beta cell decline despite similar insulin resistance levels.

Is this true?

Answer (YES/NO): NO